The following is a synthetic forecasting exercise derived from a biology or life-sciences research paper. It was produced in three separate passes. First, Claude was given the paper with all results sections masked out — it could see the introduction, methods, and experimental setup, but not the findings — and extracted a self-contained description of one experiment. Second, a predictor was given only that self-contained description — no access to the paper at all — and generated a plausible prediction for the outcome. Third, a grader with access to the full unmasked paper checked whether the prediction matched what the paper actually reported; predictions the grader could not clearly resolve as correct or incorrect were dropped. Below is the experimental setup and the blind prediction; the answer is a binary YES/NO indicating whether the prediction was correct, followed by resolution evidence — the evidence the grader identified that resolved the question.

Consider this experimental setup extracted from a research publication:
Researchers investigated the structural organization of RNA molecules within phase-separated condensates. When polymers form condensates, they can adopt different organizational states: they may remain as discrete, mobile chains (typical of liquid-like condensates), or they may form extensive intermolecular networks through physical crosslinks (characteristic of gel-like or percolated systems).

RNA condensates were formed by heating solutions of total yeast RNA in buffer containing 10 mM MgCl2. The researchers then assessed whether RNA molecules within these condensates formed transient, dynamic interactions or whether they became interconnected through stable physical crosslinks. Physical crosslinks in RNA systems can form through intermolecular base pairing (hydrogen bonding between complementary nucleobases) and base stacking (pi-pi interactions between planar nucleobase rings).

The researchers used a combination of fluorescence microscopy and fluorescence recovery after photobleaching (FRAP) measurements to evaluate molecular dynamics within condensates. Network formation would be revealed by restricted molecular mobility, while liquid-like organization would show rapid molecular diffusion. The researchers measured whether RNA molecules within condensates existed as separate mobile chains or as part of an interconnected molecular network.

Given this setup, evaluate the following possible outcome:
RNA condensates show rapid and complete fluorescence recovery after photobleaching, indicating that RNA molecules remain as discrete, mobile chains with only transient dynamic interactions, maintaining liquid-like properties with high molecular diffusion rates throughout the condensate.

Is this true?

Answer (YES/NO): NO